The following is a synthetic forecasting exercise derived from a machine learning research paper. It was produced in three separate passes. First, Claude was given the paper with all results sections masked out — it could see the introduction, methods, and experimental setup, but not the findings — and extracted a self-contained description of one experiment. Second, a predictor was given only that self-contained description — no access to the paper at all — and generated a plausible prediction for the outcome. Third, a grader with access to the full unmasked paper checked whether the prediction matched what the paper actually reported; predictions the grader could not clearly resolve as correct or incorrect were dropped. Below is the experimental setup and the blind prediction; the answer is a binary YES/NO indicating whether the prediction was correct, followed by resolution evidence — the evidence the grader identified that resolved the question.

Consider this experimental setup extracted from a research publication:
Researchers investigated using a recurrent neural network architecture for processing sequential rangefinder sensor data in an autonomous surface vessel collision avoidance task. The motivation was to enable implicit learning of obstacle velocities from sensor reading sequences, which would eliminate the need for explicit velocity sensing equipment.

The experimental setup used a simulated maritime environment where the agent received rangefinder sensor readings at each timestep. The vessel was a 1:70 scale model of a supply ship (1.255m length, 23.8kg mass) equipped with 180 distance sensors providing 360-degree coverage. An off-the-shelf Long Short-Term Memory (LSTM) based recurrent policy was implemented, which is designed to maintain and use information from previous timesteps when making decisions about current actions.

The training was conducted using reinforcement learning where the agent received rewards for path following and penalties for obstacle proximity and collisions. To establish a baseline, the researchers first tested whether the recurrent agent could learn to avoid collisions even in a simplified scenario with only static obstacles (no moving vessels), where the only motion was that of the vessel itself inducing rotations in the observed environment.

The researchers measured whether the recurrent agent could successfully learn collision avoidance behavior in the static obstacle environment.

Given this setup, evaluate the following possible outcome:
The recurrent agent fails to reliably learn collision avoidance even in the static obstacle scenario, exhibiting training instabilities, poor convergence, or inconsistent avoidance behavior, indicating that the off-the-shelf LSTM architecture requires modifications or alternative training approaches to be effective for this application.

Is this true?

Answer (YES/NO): YES